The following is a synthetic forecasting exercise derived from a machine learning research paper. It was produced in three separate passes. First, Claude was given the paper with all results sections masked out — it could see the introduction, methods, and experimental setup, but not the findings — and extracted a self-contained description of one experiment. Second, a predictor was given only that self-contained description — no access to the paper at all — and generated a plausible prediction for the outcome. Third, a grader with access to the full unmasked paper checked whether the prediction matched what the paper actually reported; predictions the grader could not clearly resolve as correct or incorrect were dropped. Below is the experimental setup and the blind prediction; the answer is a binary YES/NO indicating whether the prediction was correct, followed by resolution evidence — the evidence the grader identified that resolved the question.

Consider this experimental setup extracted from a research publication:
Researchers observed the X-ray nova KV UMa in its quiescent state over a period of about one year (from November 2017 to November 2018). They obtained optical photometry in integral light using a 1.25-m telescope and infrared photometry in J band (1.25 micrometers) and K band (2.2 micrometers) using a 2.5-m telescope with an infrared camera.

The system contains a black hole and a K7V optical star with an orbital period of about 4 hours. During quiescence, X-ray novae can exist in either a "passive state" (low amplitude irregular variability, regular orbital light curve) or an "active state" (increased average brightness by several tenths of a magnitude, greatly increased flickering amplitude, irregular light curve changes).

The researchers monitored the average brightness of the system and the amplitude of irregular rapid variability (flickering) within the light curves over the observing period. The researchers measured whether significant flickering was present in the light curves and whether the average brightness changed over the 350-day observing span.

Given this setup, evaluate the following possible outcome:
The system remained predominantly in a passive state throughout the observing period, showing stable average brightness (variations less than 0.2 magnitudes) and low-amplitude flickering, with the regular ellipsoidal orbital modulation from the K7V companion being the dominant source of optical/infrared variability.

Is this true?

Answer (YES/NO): NO